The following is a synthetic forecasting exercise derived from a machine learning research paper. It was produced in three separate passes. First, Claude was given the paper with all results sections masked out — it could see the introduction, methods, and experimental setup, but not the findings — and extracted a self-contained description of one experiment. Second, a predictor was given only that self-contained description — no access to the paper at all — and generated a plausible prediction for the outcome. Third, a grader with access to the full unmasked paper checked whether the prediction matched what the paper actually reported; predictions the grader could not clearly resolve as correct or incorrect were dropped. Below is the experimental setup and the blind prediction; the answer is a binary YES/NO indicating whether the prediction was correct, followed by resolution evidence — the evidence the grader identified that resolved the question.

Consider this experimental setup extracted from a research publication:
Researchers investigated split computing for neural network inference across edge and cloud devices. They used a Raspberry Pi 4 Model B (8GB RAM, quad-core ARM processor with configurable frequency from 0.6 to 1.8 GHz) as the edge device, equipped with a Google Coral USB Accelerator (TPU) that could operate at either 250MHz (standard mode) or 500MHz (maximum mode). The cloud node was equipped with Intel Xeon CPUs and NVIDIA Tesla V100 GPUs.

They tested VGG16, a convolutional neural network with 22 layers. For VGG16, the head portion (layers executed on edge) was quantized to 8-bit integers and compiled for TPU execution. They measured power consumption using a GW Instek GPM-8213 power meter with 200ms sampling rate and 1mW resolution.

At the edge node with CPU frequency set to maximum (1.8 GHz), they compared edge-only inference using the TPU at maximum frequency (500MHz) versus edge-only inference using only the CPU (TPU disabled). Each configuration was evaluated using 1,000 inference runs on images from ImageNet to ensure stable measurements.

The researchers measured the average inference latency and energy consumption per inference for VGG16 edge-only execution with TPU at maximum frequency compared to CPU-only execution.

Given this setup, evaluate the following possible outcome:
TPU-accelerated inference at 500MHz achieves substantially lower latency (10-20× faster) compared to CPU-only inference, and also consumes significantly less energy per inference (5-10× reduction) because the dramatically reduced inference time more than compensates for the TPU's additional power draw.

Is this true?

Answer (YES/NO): NO